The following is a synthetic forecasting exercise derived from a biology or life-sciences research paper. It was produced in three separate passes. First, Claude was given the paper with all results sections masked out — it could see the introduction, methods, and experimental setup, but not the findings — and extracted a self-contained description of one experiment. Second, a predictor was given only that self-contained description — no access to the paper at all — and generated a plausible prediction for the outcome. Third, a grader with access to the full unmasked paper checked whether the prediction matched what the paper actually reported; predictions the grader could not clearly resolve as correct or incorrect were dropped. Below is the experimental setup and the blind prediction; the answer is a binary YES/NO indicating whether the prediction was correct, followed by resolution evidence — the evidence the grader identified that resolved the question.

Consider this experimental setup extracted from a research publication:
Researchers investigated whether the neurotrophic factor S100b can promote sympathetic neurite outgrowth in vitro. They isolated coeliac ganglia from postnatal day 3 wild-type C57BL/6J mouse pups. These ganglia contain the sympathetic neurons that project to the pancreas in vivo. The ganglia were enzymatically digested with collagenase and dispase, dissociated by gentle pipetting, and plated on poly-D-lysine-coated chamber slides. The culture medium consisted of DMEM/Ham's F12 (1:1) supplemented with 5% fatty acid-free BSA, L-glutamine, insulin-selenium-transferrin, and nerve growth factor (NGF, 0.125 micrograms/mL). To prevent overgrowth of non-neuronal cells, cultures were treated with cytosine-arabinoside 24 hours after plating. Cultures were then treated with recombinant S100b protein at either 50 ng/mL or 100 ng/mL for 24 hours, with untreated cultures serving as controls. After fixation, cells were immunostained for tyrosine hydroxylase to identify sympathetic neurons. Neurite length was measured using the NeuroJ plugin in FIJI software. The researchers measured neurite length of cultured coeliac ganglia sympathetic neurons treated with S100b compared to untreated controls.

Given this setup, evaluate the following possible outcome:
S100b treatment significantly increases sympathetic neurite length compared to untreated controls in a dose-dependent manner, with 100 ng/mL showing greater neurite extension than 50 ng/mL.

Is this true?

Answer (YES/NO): YES